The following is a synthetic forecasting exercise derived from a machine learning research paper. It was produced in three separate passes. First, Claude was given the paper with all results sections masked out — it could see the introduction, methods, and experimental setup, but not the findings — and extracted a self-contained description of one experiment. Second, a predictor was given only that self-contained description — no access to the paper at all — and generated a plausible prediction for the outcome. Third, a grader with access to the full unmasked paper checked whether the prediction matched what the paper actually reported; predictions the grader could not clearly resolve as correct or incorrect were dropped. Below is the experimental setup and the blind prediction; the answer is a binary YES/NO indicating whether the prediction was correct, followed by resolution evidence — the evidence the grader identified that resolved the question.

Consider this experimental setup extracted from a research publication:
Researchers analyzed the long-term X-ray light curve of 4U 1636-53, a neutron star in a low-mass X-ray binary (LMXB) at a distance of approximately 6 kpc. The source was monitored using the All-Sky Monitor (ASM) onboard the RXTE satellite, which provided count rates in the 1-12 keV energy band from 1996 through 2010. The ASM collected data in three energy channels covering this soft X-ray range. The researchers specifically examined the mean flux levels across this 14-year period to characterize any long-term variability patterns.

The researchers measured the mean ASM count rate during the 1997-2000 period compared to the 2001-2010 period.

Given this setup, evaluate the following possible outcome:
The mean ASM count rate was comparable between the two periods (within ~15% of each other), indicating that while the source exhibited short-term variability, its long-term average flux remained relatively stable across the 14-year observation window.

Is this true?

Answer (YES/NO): NO